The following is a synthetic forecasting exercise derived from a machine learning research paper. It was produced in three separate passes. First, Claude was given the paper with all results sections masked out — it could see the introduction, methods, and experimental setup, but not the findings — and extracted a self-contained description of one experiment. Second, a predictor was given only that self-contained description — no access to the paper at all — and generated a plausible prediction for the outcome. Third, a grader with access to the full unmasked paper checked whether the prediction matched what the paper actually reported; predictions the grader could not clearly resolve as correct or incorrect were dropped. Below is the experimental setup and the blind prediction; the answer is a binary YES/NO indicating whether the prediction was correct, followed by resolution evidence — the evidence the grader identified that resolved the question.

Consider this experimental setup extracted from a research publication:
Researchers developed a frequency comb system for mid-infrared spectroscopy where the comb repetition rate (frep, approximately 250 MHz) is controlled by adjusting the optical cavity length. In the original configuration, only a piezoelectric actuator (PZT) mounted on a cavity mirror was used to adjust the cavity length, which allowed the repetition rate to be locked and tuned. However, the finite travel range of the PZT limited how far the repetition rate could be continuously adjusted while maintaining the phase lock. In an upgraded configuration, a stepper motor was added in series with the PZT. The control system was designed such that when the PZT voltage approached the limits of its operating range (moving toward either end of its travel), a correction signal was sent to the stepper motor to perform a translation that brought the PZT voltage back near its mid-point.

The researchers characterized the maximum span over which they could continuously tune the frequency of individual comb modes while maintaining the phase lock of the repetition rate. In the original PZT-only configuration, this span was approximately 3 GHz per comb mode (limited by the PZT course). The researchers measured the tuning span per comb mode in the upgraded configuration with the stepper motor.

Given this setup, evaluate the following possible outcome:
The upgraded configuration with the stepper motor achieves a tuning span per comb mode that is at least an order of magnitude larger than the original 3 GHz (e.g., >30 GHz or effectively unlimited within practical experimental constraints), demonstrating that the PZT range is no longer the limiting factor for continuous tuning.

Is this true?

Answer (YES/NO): NO